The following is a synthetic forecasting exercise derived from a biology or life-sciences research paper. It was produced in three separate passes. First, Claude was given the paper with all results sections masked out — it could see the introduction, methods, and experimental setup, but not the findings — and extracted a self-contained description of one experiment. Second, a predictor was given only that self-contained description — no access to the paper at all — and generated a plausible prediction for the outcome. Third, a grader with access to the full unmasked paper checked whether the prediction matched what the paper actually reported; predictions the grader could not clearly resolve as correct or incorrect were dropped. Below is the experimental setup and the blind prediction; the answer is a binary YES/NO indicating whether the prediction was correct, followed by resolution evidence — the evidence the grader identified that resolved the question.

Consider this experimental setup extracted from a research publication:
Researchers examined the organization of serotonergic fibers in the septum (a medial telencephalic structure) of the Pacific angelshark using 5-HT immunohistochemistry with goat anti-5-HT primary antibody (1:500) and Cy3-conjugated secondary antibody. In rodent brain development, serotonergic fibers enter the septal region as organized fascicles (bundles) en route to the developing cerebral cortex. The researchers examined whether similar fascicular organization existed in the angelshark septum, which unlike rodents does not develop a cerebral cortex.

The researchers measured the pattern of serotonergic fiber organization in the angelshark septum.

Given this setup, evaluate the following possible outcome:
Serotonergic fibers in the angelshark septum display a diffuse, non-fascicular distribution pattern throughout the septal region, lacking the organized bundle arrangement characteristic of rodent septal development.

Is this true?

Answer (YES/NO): NO